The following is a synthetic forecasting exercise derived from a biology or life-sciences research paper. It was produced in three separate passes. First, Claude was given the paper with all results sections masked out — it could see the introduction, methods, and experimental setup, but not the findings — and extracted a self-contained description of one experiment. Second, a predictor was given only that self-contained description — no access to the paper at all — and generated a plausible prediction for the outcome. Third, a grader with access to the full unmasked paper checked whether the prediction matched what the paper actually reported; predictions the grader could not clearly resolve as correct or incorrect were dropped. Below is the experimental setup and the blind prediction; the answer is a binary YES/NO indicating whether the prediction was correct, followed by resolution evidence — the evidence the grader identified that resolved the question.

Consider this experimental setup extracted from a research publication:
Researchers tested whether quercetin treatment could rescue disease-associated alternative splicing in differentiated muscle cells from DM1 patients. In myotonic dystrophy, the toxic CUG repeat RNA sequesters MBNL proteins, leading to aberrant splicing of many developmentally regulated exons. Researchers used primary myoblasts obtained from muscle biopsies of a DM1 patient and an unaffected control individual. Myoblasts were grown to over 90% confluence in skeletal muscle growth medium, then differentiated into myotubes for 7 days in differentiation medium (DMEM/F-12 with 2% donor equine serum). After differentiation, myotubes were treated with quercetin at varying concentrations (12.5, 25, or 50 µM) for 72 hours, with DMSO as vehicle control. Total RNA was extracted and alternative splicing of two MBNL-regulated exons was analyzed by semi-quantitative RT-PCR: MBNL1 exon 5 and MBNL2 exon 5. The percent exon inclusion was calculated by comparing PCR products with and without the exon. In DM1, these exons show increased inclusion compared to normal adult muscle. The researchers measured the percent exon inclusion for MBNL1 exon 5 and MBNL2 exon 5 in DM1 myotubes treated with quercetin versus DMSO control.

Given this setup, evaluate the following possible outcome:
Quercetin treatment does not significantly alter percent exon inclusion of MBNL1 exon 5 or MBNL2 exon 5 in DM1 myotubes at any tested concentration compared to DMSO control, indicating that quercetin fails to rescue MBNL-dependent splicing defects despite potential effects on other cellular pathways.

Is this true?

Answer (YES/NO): NO